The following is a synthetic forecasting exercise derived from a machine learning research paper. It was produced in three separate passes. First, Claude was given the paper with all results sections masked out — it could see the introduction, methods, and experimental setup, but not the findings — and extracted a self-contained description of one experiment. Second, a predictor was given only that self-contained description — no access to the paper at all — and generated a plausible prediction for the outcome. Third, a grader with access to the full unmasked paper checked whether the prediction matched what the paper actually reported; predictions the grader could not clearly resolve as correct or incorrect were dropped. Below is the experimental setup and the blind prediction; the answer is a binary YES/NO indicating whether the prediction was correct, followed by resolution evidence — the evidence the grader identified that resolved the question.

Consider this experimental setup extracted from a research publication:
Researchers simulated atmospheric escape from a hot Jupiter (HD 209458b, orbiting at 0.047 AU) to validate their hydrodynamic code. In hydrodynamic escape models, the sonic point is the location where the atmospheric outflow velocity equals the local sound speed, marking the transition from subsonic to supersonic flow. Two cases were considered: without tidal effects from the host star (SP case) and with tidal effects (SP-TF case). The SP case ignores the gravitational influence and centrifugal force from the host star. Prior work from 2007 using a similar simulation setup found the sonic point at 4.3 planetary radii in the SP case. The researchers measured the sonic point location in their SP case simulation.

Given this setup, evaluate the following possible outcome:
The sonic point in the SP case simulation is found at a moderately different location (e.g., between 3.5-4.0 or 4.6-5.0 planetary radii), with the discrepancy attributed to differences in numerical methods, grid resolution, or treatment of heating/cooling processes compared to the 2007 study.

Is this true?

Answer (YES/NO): YES